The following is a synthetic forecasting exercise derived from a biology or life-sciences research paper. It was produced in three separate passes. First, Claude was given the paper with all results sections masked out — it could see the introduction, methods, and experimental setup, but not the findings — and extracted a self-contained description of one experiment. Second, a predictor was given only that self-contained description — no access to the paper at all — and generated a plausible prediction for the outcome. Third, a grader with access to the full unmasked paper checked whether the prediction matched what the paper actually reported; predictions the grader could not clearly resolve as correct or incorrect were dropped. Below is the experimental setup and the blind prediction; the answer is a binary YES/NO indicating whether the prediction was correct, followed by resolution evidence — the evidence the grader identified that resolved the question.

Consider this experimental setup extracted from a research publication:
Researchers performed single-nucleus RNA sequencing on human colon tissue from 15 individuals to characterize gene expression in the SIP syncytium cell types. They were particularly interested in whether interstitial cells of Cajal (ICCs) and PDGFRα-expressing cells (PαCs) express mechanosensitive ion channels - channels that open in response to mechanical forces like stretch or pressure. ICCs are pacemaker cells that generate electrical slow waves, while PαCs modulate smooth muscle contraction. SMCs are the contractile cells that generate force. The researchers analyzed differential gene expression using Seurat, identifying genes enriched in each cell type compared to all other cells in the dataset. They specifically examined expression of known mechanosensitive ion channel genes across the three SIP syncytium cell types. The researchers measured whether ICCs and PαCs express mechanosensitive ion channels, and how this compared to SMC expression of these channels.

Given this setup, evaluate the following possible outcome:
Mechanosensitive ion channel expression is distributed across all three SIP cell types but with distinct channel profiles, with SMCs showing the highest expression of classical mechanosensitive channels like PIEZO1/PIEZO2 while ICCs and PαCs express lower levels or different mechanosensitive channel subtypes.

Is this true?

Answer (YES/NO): NO